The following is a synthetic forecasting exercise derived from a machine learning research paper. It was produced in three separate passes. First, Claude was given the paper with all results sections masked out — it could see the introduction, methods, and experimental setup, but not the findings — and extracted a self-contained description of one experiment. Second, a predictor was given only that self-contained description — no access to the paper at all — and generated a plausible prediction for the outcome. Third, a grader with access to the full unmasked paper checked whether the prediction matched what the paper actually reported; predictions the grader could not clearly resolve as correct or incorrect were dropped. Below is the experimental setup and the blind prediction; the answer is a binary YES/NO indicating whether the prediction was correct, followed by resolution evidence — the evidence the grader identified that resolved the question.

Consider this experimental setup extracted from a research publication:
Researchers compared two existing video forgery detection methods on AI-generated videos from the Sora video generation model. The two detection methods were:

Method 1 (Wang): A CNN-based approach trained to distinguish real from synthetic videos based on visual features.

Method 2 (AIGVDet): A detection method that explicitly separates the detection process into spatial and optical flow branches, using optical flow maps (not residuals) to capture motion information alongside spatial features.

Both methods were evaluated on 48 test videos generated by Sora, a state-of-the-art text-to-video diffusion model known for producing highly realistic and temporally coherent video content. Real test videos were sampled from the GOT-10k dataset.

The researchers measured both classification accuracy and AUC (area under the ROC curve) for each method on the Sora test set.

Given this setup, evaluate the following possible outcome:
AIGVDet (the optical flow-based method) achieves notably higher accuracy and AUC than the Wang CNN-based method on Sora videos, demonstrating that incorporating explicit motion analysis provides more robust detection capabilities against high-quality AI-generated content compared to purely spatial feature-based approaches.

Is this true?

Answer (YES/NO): YES